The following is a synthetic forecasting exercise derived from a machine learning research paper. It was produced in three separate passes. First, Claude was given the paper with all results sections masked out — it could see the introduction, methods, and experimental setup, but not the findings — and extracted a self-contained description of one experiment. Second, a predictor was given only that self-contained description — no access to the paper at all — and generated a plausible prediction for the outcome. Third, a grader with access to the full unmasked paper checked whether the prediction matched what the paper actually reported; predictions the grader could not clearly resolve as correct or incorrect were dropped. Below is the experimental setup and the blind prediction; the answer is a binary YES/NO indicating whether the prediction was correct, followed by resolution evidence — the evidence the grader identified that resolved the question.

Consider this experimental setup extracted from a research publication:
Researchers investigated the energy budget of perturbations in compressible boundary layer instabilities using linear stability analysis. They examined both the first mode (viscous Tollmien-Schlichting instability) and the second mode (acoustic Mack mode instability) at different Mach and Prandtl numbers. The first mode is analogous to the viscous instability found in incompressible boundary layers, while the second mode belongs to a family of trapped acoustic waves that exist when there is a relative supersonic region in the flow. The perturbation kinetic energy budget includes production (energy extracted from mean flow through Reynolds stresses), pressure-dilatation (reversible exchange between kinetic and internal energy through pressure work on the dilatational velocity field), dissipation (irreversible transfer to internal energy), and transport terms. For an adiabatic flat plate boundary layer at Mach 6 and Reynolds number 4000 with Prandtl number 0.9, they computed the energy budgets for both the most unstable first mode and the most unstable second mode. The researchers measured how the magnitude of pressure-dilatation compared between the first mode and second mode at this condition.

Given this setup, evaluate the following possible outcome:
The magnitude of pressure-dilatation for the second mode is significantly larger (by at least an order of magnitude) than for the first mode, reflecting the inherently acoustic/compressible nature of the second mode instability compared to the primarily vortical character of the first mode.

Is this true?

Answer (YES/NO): YES